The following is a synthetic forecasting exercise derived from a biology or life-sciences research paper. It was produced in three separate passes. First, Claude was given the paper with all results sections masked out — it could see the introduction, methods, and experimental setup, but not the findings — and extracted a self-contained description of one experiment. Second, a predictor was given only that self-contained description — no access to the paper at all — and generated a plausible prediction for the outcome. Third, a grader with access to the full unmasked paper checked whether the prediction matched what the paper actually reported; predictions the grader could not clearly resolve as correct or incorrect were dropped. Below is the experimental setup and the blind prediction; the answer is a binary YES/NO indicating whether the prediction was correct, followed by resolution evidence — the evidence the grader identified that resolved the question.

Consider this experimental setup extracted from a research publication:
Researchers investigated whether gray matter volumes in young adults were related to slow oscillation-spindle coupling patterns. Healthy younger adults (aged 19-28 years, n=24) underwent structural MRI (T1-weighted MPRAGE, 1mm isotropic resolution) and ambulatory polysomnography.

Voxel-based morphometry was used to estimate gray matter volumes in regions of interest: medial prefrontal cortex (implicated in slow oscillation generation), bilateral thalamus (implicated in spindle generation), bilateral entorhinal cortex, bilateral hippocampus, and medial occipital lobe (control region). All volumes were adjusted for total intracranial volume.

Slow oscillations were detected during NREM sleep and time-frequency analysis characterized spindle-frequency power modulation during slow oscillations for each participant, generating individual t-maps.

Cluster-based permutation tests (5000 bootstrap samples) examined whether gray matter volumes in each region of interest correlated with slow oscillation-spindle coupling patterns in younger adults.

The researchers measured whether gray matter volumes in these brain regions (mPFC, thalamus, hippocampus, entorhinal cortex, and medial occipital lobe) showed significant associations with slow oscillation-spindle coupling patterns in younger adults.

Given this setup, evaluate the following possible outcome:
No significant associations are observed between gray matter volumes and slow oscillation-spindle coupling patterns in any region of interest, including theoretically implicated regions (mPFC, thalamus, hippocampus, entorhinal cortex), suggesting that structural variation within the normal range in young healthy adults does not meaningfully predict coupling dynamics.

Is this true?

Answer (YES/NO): YES